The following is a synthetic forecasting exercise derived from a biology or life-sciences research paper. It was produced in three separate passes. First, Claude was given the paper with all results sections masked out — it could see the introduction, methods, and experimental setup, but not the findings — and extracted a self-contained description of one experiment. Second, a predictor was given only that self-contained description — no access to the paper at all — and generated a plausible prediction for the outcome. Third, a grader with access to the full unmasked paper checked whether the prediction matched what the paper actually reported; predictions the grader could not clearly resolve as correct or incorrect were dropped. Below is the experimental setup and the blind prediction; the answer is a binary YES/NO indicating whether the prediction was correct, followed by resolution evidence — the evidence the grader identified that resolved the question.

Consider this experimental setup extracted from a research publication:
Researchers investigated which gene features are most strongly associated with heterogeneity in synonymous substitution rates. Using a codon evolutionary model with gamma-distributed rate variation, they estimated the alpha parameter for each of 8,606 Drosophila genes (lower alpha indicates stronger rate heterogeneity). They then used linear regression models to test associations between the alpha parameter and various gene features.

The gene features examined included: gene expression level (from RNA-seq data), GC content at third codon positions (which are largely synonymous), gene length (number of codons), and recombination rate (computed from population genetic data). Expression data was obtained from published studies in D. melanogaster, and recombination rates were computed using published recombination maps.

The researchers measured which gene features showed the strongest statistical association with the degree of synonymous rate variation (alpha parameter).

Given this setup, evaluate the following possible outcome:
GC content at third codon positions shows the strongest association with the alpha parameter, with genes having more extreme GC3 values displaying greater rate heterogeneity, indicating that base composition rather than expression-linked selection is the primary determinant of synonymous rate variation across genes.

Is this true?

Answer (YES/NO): NO